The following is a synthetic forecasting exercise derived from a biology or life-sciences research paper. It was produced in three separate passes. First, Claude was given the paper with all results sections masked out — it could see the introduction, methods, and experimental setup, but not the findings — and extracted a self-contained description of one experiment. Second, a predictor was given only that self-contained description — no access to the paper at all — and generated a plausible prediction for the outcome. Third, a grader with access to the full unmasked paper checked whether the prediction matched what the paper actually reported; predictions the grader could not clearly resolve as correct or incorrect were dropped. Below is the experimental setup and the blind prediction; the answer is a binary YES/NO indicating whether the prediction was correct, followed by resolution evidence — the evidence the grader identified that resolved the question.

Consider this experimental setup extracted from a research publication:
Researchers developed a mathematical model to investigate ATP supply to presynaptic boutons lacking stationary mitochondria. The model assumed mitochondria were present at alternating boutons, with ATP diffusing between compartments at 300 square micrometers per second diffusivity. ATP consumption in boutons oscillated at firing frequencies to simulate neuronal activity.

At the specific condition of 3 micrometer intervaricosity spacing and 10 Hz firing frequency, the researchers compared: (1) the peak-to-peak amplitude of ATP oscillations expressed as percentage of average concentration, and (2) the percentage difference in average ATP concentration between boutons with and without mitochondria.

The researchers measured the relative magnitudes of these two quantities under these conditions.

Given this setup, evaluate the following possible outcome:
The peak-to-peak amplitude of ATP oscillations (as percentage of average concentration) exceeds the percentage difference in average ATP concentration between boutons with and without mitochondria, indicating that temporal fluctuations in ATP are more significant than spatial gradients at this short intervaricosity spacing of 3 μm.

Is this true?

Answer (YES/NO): YES